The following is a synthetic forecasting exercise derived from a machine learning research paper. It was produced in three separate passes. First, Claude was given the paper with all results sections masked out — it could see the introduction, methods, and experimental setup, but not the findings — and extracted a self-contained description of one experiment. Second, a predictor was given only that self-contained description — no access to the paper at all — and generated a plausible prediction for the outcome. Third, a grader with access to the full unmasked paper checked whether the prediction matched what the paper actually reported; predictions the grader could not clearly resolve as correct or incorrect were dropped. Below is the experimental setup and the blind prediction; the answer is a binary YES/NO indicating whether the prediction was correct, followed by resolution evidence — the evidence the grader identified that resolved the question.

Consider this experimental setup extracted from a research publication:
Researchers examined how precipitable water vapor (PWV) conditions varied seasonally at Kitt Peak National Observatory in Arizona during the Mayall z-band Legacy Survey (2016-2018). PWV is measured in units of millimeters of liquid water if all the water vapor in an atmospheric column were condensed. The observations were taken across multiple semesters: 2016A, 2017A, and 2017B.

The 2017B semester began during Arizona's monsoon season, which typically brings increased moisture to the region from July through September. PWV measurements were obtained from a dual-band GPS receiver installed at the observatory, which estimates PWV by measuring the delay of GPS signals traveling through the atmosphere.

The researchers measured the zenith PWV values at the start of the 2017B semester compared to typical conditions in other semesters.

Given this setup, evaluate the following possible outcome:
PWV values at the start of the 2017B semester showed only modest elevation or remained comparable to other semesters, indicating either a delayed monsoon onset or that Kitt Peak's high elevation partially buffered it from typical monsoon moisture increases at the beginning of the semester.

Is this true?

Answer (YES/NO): NO